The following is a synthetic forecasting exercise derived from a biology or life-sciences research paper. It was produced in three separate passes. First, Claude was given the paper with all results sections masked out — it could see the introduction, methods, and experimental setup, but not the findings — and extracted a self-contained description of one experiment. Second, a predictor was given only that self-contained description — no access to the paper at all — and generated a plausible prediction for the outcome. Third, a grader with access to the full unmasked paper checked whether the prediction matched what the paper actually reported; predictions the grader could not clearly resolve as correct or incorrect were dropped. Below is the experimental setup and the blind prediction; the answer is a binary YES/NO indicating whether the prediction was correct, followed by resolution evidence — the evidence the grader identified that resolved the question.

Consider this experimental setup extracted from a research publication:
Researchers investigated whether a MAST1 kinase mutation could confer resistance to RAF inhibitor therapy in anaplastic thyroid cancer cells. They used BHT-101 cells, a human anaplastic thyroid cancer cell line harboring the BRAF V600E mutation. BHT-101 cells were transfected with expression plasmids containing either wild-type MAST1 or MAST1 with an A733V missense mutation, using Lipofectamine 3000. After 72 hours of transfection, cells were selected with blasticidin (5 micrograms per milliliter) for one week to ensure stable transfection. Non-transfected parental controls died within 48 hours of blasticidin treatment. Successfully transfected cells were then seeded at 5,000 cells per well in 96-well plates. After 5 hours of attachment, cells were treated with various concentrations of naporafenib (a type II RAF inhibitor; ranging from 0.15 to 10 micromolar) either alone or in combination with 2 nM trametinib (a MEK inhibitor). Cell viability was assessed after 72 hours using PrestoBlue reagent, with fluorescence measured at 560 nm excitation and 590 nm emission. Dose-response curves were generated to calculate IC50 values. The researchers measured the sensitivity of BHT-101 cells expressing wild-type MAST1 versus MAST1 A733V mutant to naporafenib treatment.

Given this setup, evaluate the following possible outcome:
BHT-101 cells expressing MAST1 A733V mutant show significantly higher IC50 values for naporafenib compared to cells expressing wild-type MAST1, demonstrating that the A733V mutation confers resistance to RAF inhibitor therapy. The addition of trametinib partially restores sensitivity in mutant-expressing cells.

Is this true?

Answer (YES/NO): NO